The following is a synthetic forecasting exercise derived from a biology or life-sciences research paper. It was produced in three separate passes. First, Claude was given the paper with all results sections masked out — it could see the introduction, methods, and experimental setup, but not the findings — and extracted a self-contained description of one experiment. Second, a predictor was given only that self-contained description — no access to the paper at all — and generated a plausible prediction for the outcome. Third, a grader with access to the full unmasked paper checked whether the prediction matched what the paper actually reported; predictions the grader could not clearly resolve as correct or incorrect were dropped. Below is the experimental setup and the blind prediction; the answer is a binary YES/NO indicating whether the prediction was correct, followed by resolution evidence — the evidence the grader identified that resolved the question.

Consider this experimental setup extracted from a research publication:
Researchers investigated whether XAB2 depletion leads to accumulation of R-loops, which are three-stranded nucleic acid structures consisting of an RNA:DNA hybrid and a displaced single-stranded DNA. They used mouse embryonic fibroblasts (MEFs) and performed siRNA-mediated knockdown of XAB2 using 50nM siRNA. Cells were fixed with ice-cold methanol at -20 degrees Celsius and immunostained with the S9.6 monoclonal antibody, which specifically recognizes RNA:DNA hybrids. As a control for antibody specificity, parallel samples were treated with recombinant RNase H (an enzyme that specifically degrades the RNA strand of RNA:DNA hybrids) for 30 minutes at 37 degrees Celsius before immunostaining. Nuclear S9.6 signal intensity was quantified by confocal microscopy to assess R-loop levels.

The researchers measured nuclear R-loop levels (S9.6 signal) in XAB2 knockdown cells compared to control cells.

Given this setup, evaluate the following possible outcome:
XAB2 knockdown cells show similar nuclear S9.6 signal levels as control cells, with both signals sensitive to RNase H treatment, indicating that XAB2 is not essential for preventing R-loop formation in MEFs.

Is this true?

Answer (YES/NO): NO